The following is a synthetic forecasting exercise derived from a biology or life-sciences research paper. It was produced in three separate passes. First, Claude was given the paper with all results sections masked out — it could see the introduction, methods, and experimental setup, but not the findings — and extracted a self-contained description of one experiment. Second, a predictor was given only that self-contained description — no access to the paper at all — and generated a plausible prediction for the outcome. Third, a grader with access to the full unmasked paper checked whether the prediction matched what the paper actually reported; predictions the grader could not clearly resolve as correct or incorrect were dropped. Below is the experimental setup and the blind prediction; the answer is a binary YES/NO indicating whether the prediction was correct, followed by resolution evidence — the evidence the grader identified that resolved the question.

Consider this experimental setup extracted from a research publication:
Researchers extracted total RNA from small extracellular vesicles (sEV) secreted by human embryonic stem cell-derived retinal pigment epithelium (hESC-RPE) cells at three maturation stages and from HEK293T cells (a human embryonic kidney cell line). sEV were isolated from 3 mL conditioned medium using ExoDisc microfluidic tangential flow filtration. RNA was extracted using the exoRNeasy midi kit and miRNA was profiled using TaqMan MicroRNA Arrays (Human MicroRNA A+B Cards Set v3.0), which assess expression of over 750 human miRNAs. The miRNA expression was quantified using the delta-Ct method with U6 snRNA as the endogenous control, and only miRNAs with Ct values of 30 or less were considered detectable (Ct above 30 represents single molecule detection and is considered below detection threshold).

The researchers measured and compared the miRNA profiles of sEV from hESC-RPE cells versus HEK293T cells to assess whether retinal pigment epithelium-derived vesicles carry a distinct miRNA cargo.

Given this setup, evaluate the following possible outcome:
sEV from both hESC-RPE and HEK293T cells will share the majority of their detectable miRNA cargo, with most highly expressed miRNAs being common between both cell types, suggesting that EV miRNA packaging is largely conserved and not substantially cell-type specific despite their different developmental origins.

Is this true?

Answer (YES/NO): NO